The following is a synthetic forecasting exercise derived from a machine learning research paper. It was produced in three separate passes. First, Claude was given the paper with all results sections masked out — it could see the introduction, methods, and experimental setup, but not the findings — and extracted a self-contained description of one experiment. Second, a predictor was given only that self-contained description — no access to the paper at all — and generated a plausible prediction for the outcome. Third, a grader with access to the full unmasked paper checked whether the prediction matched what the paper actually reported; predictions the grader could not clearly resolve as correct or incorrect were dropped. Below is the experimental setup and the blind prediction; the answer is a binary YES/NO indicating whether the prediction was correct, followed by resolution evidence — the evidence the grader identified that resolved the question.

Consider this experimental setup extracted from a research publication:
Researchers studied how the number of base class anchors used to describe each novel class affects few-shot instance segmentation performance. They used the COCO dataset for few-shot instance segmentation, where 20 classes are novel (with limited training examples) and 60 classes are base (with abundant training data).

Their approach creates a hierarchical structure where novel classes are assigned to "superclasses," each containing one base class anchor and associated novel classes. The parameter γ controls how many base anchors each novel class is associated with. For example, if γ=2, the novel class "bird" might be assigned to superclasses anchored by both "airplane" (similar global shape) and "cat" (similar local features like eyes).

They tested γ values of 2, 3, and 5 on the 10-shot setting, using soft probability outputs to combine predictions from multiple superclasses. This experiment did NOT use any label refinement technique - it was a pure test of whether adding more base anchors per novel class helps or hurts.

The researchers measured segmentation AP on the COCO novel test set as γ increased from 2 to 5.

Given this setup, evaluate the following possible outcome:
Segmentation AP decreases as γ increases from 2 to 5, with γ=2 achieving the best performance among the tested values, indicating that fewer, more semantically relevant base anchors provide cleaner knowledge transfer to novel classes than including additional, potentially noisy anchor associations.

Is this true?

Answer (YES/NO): YES